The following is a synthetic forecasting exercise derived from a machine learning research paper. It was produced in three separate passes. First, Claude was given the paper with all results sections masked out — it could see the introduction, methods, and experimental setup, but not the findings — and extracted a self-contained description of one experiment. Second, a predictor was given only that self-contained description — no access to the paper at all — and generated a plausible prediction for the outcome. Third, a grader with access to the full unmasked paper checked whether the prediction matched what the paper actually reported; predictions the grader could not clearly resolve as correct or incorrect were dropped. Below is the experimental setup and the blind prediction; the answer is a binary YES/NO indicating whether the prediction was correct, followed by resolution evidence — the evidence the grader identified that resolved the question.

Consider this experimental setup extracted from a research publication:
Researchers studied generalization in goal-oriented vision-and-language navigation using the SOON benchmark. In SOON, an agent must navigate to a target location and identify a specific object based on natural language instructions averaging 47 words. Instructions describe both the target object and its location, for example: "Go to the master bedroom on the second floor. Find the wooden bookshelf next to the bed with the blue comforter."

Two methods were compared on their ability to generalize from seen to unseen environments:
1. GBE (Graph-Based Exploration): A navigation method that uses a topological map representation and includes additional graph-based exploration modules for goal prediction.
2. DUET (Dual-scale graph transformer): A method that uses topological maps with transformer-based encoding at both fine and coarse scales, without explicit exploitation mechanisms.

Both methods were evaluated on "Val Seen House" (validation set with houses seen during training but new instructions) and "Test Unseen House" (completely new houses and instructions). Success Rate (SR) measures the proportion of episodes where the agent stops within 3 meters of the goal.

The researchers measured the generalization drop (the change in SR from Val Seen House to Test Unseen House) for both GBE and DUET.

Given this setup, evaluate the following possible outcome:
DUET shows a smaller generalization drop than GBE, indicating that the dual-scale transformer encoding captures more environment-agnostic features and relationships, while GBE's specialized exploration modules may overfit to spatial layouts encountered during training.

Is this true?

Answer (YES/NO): YES